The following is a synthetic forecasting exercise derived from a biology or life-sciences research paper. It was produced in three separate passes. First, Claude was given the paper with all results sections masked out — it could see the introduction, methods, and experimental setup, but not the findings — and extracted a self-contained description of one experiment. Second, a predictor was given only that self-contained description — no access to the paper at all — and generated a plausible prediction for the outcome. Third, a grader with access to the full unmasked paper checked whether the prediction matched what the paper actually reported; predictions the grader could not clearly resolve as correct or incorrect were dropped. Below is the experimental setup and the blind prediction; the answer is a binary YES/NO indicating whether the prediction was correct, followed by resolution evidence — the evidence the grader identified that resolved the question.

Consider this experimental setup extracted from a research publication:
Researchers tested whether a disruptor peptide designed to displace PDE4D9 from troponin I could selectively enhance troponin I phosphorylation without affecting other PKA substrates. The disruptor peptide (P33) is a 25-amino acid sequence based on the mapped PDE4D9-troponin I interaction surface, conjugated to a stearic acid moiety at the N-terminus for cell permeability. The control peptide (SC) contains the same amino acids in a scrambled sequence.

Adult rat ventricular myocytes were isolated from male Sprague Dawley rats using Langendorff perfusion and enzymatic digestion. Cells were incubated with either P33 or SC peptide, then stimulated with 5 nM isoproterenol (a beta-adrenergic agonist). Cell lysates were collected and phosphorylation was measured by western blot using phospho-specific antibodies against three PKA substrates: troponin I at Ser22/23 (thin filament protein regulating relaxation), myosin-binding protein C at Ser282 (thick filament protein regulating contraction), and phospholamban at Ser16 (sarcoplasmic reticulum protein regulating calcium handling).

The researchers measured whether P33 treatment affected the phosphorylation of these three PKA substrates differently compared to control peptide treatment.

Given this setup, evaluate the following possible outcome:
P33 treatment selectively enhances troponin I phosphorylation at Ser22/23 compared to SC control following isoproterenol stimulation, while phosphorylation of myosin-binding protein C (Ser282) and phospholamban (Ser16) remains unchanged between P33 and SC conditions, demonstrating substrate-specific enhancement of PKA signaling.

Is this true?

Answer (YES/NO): YES